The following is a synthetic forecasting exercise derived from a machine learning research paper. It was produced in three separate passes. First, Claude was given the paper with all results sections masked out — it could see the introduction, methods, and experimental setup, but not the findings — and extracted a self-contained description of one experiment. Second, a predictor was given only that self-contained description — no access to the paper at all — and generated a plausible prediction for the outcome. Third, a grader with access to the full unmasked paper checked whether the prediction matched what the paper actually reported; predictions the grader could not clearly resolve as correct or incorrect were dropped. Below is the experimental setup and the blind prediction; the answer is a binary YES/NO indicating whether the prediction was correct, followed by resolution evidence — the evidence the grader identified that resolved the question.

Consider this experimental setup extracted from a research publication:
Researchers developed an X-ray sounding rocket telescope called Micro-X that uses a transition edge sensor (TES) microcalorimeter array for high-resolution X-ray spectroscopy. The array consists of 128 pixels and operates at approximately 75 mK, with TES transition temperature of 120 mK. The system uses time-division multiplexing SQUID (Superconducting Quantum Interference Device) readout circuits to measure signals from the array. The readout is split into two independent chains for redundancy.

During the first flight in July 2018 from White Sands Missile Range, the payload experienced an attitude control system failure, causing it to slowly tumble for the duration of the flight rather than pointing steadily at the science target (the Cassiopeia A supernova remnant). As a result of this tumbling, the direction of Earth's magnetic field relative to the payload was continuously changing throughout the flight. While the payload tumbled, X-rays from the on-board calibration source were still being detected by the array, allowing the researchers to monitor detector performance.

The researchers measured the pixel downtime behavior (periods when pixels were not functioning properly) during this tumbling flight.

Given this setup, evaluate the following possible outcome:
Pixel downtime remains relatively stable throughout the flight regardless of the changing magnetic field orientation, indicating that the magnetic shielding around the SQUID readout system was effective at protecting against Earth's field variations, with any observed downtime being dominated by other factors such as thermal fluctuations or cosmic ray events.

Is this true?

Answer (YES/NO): NO